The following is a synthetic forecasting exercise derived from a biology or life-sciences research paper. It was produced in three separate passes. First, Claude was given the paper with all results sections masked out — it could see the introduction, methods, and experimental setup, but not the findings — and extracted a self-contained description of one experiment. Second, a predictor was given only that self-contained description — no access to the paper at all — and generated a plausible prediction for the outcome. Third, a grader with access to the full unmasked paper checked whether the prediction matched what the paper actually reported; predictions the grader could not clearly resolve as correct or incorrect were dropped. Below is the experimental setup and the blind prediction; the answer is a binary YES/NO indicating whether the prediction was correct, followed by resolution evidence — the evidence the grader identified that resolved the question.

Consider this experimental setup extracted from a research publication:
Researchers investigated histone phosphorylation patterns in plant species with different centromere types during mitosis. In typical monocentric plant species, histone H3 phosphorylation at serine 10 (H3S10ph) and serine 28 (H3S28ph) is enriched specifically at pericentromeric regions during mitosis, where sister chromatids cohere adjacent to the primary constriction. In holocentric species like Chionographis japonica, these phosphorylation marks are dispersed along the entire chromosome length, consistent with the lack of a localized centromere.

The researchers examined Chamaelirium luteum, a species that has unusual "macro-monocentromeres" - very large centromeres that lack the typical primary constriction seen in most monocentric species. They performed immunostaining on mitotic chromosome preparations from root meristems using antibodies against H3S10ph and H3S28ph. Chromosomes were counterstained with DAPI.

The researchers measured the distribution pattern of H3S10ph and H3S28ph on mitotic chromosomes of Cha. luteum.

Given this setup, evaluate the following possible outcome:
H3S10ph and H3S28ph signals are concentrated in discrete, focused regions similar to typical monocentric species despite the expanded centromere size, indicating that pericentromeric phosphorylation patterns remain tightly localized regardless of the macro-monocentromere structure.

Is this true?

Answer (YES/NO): NO